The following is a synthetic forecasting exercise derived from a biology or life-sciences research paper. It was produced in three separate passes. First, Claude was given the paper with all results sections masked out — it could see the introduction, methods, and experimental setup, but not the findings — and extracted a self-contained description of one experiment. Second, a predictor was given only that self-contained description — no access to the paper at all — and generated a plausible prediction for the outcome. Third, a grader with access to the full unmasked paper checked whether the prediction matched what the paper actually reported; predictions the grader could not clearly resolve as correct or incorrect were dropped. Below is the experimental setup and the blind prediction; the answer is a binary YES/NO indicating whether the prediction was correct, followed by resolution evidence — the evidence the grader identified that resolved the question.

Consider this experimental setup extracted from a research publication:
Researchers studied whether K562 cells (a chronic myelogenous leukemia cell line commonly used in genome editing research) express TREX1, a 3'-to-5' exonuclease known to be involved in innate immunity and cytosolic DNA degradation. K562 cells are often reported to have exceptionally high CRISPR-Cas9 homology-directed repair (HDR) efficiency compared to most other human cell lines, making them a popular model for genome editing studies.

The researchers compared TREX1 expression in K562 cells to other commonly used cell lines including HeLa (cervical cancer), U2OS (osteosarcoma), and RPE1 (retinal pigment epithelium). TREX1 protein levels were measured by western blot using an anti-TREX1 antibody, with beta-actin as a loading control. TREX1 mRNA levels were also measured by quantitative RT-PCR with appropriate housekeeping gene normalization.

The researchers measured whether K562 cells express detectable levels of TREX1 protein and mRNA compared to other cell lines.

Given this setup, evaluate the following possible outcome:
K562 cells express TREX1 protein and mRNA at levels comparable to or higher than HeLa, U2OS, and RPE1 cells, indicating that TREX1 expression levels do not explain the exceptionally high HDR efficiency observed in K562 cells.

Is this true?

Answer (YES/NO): NO